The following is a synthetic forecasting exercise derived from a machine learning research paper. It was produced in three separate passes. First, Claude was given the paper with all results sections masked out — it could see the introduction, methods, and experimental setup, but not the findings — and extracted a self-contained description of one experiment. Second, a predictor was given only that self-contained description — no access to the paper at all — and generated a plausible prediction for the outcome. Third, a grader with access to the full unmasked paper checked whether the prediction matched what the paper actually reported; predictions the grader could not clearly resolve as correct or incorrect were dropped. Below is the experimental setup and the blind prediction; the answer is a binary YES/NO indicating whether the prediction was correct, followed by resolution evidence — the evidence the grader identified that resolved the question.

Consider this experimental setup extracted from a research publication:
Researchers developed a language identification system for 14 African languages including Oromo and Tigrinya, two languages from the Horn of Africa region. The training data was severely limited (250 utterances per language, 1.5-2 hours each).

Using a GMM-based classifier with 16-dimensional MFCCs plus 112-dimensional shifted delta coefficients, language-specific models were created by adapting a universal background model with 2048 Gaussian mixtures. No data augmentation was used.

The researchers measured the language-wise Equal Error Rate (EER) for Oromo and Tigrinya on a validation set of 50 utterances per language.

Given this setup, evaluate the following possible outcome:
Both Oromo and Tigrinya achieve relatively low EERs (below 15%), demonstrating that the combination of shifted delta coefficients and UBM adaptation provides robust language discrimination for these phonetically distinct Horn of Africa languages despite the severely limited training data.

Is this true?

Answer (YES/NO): YES